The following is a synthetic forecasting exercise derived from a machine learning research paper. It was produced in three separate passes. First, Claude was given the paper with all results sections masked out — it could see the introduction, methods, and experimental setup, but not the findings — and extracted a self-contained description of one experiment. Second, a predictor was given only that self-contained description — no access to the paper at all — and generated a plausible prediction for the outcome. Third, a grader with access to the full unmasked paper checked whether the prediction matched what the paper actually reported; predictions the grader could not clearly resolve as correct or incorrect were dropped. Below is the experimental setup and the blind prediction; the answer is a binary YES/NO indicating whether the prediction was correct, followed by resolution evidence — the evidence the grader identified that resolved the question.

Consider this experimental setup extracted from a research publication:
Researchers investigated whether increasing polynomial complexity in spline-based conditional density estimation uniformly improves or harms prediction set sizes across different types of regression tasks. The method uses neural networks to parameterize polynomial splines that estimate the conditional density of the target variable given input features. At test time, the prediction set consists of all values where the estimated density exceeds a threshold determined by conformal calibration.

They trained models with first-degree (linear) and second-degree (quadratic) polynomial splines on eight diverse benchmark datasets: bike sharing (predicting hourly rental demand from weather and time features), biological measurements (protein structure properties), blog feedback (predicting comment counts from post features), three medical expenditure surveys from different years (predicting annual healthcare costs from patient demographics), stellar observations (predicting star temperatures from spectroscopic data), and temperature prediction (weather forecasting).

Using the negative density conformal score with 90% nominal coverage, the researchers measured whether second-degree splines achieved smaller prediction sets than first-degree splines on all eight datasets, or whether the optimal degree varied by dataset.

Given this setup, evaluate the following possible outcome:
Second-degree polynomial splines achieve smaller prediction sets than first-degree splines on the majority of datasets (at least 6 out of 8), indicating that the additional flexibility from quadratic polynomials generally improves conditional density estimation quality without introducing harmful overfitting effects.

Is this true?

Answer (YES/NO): NO